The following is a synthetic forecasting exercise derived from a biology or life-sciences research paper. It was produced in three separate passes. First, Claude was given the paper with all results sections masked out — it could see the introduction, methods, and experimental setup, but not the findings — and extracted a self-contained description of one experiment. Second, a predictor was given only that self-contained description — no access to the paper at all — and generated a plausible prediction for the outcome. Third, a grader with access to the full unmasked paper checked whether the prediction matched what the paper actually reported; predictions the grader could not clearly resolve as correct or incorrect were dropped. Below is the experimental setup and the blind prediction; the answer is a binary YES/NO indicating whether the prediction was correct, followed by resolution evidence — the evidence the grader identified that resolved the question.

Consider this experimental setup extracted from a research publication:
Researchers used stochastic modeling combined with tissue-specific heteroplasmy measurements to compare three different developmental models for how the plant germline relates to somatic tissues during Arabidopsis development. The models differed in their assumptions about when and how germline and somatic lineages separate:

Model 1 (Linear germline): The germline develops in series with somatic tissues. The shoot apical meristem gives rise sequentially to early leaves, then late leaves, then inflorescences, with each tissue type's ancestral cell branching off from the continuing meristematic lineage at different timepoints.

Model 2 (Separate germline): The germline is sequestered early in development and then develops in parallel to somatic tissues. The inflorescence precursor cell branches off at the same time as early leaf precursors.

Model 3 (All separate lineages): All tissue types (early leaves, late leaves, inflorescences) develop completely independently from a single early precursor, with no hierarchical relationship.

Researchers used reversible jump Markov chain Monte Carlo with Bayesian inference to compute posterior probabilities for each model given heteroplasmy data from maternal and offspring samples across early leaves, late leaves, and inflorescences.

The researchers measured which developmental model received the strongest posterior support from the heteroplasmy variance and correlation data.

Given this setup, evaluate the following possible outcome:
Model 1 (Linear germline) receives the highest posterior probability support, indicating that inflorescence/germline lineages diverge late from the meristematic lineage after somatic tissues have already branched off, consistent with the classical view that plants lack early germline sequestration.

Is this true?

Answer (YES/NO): NO